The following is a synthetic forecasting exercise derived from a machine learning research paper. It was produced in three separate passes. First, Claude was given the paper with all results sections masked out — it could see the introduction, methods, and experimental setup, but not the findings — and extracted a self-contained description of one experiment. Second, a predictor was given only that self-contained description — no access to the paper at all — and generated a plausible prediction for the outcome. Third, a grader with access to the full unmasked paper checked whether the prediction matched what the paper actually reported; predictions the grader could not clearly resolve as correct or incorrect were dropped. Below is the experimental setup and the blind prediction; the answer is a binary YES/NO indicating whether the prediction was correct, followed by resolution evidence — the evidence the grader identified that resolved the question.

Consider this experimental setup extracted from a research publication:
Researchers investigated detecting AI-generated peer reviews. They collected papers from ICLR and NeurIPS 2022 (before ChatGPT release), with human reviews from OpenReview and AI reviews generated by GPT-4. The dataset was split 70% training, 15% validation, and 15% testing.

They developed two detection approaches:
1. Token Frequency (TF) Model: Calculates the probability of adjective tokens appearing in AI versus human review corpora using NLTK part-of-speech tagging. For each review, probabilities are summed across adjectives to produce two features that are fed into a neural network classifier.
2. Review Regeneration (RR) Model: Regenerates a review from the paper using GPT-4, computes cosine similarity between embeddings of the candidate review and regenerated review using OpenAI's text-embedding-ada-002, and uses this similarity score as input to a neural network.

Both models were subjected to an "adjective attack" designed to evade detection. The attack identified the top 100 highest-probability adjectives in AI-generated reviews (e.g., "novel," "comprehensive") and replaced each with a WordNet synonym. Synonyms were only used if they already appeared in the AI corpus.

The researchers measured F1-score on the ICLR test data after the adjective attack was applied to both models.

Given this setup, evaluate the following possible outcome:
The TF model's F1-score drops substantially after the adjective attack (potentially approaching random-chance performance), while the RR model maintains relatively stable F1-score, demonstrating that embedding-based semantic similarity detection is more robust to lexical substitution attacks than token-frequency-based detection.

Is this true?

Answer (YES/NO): NO